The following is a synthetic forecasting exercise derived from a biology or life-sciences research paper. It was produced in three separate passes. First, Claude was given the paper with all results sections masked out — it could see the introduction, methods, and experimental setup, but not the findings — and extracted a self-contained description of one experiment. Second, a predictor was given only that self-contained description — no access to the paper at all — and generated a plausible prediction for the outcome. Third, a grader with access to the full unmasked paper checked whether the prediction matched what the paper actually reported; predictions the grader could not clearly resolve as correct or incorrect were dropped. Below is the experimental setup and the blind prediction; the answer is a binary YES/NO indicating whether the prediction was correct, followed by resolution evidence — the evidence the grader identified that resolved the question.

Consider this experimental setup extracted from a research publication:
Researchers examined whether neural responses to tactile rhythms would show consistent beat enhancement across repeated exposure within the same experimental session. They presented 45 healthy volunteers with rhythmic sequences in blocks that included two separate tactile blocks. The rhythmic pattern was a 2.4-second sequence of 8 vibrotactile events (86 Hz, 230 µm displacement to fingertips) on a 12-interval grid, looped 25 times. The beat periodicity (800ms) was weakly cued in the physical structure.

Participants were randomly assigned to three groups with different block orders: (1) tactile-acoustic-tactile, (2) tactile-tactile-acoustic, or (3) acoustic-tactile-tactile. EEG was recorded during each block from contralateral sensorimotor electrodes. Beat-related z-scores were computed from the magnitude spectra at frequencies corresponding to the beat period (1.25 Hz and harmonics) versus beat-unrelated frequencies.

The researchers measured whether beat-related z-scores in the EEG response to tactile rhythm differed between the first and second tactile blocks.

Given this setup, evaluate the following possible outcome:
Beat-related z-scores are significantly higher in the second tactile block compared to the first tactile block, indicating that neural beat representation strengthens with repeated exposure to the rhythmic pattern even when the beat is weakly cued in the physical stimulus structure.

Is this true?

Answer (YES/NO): NO